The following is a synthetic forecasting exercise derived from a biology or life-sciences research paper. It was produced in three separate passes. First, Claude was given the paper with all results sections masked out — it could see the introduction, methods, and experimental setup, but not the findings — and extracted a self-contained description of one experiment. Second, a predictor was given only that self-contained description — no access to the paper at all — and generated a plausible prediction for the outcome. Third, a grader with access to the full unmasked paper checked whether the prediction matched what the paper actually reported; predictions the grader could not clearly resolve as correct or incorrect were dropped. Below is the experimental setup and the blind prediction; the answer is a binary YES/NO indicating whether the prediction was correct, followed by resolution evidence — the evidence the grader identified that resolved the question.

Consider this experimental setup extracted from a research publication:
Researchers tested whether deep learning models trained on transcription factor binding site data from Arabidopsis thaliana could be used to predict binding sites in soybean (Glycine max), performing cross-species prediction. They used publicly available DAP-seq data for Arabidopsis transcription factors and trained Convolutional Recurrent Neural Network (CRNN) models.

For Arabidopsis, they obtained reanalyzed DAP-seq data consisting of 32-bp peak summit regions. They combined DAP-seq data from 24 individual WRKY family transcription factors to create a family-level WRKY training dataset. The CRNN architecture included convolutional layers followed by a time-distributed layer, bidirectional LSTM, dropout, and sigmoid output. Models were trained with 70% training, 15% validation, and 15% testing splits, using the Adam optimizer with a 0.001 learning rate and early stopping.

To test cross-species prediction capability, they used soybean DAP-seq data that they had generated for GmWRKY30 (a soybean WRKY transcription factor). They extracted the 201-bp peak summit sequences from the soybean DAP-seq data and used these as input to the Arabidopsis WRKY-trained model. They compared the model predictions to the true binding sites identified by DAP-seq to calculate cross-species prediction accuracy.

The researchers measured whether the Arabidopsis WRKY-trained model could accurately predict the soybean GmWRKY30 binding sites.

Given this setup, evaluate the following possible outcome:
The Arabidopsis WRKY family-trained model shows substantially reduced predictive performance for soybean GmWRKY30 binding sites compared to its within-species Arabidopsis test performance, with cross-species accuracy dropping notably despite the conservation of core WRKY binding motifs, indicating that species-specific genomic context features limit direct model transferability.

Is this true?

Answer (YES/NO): YES